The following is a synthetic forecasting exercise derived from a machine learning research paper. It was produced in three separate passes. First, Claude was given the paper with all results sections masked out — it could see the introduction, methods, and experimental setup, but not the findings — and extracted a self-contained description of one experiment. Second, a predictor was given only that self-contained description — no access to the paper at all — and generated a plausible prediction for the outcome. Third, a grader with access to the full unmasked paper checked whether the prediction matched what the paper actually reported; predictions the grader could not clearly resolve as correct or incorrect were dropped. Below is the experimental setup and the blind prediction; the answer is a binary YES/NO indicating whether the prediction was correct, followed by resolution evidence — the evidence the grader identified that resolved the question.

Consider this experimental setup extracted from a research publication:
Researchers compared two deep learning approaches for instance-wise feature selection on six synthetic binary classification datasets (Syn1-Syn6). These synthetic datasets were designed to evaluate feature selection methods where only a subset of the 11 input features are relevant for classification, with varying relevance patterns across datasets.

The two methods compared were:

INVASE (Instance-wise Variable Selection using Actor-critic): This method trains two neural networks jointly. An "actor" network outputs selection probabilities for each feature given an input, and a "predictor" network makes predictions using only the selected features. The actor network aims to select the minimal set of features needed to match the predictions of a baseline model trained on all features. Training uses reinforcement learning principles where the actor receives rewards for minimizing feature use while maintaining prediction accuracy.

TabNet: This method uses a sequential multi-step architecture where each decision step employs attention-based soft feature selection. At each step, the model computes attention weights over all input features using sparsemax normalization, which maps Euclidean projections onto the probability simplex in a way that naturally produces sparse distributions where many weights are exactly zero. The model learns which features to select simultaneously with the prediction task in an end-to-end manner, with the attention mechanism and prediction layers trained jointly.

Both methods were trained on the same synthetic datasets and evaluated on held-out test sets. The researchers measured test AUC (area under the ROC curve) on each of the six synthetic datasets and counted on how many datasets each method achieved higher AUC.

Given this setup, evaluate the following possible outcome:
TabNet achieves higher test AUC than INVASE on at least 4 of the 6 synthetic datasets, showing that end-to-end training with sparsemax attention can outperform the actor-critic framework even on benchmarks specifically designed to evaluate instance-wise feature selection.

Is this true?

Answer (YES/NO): NO